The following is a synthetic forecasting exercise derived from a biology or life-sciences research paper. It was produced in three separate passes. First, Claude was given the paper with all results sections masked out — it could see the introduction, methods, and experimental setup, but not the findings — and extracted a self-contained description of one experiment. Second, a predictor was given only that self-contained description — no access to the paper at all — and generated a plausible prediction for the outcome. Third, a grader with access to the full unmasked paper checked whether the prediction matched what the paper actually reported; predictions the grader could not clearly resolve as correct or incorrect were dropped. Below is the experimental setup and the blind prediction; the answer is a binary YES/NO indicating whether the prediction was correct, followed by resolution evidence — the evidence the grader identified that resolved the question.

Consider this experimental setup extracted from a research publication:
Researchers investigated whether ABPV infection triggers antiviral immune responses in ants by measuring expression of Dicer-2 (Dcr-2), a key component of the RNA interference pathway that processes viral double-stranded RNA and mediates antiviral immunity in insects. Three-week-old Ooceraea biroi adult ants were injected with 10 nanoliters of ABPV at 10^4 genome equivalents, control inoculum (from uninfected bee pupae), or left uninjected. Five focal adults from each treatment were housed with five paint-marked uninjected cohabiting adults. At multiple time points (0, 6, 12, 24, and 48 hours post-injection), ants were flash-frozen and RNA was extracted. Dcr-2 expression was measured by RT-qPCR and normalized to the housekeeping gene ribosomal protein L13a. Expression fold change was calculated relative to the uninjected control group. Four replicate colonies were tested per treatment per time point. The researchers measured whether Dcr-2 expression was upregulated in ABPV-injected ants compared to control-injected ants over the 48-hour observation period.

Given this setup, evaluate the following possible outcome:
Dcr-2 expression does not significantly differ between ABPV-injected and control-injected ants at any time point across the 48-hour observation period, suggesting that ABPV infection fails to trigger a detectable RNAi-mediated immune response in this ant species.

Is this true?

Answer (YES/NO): YES